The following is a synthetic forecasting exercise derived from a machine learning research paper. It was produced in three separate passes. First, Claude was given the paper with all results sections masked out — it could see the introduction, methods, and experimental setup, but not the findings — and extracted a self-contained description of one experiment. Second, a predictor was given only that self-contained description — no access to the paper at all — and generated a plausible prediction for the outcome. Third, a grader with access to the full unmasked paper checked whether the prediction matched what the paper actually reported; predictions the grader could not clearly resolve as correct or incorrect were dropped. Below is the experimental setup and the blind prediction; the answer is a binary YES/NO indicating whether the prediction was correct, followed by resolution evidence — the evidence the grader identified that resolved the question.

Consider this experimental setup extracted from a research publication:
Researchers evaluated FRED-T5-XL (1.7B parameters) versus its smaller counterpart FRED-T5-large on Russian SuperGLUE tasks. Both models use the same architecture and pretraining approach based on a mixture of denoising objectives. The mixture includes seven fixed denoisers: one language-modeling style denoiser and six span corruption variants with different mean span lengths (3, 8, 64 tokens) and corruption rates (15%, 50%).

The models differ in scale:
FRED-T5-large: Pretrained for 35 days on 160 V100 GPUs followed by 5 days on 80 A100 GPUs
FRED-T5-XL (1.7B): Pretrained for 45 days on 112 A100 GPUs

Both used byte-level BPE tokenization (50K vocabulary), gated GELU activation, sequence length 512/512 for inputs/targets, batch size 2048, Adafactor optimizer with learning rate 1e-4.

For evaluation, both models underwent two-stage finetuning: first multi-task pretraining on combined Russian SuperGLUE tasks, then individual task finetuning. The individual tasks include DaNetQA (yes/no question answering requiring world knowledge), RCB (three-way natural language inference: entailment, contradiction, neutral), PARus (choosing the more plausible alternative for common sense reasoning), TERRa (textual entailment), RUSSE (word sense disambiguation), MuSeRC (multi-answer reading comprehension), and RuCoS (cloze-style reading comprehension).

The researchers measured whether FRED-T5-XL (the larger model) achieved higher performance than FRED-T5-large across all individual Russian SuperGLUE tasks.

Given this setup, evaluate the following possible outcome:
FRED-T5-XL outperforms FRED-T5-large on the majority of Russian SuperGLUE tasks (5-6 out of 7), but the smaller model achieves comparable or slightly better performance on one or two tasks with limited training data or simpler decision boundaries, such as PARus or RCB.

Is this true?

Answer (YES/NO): NO